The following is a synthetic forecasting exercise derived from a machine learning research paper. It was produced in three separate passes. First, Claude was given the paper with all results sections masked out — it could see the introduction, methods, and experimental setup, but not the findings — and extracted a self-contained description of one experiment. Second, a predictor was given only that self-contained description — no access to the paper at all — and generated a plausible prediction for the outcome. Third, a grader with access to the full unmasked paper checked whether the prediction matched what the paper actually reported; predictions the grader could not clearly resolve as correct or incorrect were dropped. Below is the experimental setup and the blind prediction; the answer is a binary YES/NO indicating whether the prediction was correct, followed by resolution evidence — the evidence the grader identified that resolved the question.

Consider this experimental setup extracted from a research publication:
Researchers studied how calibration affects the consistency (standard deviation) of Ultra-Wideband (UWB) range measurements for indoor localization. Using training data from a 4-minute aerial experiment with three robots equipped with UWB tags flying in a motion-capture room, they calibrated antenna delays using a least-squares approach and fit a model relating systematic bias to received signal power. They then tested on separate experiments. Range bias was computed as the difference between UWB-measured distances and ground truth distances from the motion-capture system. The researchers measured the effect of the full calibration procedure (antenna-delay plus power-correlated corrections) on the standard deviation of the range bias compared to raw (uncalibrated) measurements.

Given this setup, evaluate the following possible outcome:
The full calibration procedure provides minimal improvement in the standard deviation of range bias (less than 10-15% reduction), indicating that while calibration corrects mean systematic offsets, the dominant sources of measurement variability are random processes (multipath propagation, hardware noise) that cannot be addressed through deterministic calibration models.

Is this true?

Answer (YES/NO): YES